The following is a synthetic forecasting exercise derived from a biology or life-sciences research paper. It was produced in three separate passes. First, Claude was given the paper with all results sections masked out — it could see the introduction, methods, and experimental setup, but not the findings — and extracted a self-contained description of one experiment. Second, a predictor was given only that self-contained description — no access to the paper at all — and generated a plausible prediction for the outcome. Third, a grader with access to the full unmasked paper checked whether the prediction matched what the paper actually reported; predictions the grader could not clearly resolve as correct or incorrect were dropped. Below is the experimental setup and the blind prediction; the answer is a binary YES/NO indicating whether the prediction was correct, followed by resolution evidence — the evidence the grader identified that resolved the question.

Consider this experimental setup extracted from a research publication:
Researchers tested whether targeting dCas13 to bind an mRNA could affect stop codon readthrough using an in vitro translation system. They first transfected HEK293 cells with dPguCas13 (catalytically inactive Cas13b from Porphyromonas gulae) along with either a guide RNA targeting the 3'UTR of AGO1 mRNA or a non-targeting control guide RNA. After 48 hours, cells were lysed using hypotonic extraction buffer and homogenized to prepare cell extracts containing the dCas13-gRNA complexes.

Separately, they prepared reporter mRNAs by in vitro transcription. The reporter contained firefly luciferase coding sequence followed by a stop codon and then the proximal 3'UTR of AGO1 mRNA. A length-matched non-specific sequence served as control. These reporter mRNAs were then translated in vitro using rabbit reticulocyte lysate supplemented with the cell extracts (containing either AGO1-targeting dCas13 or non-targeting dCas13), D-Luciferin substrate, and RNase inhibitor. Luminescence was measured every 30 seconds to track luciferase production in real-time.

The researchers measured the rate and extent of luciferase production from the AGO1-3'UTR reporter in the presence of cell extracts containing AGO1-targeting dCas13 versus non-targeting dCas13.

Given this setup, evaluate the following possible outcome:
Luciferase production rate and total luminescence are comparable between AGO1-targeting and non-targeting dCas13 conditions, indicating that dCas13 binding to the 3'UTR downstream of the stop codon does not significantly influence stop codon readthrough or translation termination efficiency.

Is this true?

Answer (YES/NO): NO